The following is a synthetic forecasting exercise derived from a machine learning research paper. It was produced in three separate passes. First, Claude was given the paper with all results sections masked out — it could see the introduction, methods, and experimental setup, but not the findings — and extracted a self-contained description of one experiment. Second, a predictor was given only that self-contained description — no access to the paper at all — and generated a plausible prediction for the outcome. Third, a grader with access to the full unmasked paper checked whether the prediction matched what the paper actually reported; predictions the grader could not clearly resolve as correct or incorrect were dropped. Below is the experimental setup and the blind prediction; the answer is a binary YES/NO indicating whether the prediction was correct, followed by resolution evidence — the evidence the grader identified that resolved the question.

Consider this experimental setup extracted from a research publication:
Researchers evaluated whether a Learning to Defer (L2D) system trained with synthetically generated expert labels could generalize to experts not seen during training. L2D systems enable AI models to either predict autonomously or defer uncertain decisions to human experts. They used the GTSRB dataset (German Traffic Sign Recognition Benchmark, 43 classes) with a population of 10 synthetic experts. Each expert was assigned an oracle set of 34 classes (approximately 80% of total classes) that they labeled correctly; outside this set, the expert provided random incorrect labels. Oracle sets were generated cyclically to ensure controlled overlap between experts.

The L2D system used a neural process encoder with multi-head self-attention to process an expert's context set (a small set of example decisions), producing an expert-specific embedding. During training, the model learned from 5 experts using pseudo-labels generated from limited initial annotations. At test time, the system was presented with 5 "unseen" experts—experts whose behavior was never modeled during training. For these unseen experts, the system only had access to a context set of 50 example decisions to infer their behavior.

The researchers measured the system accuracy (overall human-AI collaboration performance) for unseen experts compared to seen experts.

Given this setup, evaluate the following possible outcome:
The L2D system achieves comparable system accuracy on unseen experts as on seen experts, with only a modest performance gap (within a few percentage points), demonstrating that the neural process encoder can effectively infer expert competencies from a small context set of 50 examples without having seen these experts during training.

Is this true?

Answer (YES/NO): YES